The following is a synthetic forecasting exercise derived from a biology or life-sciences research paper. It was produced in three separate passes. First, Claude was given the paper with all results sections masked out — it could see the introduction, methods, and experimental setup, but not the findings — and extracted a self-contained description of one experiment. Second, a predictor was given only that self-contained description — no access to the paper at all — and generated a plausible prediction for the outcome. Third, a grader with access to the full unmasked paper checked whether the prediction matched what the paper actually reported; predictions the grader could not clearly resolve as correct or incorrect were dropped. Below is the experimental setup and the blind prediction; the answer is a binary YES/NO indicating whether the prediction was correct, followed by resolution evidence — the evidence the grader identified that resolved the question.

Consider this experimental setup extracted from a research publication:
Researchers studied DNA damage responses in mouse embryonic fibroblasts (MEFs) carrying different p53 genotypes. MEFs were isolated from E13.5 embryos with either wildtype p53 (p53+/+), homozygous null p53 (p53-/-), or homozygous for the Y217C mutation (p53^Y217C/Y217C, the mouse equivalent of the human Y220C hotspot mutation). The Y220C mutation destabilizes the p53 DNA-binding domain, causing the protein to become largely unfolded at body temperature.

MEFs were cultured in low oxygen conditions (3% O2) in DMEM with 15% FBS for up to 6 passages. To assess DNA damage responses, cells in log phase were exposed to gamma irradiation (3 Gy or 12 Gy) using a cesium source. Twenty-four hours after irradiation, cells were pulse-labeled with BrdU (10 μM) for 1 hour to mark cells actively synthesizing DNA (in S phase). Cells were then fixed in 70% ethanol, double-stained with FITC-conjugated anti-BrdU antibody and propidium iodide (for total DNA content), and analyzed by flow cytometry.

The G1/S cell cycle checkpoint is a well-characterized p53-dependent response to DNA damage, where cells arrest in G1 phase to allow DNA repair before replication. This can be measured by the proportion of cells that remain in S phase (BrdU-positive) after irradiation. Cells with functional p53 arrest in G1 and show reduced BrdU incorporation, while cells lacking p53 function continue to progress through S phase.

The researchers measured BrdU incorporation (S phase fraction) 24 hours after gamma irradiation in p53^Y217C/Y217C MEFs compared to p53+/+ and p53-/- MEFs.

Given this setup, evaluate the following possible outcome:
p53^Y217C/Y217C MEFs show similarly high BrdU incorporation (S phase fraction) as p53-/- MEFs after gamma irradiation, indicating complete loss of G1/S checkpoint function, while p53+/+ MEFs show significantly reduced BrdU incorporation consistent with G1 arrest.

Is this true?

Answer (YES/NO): YES